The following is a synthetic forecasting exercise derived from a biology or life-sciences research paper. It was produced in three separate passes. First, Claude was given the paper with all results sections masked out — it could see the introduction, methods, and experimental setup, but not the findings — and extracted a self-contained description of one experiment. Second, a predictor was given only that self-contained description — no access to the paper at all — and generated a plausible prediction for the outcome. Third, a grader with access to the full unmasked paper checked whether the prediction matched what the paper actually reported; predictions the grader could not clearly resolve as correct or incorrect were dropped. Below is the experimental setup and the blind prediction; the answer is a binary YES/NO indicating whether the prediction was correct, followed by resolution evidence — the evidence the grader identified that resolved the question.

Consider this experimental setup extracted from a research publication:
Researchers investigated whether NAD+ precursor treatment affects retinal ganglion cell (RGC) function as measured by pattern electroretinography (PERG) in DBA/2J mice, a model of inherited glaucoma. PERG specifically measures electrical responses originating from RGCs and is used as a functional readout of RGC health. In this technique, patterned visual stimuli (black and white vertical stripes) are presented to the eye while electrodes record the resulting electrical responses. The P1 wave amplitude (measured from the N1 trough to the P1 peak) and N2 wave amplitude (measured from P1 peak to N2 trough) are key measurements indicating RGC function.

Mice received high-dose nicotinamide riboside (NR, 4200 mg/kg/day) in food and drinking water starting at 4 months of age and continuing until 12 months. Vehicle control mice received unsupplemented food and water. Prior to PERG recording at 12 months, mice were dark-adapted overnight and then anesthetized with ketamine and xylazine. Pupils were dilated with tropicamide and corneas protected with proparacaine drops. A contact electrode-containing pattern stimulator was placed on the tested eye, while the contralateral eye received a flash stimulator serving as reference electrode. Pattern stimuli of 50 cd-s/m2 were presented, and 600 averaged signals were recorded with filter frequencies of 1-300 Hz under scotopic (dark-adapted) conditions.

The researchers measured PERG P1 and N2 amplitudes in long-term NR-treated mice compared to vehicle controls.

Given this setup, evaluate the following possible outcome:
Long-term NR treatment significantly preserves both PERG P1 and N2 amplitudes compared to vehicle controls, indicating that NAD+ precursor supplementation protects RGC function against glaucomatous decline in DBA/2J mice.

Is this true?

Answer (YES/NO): YES